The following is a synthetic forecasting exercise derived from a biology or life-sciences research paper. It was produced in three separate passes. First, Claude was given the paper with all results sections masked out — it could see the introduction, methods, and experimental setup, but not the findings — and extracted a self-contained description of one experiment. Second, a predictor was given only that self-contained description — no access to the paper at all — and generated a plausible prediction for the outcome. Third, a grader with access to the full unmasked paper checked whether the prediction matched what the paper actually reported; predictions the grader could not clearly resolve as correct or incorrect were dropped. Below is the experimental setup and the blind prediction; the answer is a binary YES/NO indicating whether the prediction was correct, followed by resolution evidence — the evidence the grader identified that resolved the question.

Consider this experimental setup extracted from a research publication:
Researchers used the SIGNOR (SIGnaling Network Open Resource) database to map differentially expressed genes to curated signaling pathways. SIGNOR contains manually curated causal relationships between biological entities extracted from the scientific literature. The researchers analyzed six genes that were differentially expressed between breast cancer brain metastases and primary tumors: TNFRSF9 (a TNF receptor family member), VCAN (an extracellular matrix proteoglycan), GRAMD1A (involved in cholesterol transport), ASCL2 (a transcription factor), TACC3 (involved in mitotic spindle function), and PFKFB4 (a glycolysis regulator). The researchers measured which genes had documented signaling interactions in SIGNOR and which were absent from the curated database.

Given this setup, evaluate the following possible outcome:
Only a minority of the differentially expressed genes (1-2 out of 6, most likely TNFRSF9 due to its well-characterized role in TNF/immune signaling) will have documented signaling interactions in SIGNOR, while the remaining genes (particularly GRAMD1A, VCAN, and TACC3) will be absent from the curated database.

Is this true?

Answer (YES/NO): NO